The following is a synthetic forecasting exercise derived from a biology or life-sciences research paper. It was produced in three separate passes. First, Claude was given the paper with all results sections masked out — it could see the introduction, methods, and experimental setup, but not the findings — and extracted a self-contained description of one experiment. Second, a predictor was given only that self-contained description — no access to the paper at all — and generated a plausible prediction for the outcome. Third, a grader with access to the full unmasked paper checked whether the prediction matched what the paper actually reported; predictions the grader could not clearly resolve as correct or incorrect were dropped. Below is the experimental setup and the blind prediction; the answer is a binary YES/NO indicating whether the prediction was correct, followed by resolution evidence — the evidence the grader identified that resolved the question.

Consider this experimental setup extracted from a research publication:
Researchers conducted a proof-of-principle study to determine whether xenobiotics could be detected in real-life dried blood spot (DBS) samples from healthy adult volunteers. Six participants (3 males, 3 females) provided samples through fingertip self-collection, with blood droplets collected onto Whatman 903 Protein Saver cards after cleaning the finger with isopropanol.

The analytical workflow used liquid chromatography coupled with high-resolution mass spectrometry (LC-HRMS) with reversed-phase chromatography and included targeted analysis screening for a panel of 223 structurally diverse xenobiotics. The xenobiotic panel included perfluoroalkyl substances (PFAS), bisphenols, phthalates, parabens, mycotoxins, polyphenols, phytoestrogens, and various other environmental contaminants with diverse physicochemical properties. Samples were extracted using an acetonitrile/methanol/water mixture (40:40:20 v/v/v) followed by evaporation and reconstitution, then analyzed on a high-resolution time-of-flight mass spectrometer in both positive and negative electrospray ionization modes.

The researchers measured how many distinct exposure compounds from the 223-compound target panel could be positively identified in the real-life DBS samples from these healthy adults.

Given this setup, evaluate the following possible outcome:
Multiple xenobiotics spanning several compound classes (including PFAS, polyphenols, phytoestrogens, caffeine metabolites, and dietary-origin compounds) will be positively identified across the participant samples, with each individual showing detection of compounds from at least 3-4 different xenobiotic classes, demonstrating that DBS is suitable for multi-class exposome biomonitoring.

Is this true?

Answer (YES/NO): NO